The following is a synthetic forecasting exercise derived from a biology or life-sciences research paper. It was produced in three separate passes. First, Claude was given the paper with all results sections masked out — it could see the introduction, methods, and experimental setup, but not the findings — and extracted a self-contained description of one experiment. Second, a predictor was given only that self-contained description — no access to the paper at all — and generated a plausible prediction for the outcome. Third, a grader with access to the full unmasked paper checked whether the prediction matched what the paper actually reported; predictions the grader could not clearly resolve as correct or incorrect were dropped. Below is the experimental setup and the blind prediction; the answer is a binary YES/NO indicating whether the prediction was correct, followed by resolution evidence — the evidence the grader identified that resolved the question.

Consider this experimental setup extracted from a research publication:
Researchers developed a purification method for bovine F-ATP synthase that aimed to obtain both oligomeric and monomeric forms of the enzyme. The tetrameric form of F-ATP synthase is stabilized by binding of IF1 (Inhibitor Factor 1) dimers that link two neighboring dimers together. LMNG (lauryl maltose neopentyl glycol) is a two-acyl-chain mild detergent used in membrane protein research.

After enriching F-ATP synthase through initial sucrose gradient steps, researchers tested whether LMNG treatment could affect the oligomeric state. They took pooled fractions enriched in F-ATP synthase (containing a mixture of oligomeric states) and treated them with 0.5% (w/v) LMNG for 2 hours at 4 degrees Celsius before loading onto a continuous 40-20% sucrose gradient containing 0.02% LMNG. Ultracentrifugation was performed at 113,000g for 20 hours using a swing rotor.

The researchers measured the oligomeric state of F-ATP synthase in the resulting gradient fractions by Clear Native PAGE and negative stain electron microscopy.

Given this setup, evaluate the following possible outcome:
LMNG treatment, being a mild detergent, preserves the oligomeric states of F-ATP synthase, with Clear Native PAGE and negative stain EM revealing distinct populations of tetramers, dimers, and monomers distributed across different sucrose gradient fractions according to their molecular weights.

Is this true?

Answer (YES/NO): NO